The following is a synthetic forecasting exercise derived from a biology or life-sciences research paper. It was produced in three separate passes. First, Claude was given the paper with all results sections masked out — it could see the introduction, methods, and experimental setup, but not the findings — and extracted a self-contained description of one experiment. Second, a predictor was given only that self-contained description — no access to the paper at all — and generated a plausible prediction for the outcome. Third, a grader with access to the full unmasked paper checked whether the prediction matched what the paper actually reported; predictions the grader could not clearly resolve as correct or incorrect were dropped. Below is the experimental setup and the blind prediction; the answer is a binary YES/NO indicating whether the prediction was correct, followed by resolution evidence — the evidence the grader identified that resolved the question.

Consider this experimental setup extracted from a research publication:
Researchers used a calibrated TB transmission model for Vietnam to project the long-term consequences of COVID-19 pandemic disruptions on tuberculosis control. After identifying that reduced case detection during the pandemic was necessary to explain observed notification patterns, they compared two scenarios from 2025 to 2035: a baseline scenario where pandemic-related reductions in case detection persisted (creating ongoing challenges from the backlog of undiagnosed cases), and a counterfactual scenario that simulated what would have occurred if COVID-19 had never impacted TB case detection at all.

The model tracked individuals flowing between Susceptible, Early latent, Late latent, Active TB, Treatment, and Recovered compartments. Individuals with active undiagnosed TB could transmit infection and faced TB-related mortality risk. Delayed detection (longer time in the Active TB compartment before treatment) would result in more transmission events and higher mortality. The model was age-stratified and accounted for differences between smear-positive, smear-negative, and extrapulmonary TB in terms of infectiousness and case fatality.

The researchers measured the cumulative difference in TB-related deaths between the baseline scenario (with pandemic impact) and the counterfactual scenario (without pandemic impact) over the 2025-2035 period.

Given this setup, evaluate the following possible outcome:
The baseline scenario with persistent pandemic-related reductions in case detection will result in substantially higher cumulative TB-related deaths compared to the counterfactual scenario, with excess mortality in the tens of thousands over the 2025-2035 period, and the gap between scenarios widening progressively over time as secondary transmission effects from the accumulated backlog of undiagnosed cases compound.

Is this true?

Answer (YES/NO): NO